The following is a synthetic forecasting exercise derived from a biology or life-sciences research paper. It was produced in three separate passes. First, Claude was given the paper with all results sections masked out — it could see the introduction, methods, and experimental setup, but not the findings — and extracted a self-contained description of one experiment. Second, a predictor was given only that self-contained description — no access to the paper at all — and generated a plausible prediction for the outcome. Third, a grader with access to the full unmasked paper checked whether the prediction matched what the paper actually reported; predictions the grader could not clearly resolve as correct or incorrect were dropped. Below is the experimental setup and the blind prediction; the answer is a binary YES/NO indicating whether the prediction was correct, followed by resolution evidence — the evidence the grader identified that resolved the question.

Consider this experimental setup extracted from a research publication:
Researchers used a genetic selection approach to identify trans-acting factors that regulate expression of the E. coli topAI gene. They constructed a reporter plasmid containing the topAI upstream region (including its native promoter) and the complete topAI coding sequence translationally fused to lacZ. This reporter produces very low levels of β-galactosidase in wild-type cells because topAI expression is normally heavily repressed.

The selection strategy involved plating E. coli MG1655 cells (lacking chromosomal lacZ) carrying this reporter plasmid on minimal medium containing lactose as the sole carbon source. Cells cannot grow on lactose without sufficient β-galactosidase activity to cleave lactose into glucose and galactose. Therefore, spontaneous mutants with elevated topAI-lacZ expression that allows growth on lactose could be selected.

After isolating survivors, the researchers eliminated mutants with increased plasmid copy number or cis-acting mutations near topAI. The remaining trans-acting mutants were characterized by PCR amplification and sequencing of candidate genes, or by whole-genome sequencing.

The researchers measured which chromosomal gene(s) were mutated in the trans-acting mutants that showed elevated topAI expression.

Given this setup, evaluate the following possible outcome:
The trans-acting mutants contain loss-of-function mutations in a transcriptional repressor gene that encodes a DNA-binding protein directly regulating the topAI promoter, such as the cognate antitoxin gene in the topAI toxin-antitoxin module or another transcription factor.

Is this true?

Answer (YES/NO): NO